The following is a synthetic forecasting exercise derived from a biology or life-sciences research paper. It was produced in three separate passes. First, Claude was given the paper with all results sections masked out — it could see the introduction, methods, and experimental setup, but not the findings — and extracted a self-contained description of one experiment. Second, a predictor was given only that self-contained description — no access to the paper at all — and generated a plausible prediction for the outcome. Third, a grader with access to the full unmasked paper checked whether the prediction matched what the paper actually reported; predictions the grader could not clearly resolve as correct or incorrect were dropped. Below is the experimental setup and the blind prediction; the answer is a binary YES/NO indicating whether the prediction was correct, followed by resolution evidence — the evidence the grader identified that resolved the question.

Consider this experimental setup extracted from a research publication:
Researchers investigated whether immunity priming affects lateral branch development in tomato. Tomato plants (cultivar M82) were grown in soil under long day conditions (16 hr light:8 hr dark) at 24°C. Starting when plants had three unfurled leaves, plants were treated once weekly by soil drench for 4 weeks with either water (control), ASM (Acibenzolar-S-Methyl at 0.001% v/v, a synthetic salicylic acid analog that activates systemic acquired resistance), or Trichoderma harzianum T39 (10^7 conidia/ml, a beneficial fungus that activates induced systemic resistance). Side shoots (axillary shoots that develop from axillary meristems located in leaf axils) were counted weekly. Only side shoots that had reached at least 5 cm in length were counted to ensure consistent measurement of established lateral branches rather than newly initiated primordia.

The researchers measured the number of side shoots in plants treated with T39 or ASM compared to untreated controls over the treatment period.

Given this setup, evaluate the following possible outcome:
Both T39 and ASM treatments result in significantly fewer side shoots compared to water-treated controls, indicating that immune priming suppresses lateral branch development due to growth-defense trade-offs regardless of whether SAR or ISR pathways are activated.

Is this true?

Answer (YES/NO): NO